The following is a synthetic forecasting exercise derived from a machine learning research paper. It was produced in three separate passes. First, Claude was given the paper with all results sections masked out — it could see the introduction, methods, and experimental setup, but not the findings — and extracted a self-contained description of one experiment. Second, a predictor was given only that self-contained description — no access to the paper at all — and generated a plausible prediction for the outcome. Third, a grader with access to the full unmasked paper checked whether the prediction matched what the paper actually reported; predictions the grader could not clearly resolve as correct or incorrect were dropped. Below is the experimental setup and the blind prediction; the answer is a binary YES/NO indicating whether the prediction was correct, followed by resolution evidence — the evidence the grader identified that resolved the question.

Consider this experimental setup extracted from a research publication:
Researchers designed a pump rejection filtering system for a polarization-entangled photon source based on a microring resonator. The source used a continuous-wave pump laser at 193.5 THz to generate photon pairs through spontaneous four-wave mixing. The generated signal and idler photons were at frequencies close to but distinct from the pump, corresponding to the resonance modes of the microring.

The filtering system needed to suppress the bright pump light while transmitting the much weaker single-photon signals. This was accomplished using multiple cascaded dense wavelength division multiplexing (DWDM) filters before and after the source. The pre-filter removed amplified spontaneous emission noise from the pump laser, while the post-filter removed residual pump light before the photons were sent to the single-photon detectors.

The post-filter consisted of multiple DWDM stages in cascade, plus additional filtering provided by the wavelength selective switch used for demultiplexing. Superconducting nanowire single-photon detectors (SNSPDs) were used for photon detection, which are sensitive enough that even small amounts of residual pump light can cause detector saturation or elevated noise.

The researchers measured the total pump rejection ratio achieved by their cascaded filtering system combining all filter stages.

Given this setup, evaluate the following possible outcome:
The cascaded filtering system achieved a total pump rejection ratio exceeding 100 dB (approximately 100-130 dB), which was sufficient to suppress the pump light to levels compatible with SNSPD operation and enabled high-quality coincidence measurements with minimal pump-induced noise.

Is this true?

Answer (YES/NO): YES